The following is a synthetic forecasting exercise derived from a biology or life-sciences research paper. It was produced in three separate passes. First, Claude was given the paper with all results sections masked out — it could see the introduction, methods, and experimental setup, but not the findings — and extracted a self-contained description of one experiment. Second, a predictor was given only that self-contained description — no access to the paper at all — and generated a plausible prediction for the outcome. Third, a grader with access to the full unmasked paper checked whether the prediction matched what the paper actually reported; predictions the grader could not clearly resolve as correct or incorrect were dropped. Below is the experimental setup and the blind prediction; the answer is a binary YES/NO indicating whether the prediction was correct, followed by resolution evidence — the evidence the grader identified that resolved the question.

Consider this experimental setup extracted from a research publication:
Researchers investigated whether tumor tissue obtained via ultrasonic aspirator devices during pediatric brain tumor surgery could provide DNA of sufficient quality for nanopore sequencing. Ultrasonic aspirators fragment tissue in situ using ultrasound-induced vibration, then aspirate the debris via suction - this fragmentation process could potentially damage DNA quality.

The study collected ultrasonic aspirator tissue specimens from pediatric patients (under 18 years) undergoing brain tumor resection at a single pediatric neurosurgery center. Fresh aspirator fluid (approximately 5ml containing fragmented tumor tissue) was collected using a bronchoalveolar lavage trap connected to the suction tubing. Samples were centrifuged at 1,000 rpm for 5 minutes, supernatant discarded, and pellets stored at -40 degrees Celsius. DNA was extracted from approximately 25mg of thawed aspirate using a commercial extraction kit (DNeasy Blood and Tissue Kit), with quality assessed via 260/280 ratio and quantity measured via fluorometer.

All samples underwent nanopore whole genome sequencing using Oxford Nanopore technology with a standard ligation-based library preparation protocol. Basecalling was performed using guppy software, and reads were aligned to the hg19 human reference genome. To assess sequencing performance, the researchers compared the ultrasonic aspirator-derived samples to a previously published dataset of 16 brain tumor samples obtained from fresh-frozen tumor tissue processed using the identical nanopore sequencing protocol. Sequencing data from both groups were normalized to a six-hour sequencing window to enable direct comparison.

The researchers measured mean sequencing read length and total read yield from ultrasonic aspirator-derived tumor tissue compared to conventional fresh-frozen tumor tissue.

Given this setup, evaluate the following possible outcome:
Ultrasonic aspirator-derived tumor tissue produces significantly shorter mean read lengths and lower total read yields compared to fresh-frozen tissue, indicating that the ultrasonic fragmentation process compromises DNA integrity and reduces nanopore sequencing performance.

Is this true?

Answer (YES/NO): NO